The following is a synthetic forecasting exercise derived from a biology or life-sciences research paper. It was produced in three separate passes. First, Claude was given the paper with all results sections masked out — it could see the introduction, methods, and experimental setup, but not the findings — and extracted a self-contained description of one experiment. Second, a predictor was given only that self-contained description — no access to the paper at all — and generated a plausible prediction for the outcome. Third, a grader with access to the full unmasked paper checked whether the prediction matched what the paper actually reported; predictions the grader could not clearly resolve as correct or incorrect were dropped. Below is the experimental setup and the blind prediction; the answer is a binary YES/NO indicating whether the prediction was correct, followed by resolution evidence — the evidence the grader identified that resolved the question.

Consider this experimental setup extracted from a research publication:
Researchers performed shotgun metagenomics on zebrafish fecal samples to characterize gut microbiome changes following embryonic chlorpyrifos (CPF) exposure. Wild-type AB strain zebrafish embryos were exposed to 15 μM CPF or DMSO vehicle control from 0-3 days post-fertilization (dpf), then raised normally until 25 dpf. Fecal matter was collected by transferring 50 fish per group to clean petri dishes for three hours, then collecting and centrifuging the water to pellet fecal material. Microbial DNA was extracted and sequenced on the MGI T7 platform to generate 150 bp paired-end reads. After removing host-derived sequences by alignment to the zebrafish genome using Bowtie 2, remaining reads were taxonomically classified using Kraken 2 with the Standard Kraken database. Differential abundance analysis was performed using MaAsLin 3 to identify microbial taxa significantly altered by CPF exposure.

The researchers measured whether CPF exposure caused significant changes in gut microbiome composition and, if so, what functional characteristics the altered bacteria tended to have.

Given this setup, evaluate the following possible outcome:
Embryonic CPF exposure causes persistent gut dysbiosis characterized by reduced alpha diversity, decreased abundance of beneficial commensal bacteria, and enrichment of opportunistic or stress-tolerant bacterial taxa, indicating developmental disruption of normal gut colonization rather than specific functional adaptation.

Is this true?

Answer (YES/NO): NO